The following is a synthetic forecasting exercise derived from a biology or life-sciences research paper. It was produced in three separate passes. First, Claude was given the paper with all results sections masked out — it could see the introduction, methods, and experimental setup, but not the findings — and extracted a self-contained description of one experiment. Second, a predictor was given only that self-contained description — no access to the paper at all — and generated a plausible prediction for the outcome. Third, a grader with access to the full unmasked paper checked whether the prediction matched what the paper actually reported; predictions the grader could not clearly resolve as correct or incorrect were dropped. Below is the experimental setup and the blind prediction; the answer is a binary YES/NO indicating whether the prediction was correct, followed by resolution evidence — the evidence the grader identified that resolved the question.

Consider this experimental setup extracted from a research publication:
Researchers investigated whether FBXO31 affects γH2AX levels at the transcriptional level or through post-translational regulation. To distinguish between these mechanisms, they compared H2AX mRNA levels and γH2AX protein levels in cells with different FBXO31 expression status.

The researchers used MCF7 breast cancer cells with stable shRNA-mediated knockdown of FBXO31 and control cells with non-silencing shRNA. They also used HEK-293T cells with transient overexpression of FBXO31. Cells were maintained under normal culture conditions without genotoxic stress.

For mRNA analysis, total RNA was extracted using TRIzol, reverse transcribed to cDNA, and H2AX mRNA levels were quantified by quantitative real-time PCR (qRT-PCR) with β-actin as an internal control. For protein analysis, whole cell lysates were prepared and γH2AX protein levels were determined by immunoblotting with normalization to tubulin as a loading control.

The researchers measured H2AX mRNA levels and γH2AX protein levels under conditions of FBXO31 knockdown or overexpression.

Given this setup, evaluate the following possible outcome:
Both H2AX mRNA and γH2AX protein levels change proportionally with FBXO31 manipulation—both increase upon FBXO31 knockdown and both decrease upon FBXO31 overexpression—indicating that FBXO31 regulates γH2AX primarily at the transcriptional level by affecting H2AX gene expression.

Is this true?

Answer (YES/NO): NO